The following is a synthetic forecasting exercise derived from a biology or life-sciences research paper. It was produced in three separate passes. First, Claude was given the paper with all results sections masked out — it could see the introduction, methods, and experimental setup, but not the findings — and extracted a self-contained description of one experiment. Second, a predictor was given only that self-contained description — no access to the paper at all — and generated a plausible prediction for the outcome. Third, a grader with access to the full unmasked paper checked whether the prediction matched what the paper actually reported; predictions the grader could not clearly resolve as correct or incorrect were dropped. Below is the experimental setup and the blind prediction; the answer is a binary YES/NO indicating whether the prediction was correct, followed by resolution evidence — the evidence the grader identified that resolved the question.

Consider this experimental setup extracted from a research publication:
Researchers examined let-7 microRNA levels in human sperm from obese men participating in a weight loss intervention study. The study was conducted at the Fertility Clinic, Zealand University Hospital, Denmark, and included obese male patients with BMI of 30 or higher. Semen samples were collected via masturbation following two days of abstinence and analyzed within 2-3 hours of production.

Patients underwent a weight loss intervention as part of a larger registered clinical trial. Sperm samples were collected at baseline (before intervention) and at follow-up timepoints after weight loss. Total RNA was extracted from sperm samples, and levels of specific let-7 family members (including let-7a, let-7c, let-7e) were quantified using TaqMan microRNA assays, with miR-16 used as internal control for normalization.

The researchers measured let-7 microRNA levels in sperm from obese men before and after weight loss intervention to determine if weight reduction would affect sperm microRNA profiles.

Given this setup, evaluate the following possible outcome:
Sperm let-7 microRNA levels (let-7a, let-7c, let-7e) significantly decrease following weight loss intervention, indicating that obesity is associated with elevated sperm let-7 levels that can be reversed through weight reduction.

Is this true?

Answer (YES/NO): NO